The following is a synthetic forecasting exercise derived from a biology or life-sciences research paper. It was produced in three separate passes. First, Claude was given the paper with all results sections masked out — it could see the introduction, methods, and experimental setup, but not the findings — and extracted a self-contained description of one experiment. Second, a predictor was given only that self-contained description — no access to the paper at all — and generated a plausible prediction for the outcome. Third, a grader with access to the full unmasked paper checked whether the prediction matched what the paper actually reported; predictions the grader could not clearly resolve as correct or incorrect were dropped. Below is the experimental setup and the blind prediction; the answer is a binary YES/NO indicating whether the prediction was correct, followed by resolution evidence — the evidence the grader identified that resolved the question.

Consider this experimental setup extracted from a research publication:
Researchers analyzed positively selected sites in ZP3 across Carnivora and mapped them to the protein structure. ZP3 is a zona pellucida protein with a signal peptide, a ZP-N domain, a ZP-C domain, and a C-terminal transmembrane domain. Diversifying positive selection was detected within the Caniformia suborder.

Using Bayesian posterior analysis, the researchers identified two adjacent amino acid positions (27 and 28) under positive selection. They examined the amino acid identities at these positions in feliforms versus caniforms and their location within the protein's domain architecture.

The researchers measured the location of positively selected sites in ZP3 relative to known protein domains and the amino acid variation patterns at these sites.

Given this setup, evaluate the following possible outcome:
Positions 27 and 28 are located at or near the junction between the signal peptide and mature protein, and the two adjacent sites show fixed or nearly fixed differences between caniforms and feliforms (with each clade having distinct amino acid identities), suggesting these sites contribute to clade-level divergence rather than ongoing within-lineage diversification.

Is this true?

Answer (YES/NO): NO